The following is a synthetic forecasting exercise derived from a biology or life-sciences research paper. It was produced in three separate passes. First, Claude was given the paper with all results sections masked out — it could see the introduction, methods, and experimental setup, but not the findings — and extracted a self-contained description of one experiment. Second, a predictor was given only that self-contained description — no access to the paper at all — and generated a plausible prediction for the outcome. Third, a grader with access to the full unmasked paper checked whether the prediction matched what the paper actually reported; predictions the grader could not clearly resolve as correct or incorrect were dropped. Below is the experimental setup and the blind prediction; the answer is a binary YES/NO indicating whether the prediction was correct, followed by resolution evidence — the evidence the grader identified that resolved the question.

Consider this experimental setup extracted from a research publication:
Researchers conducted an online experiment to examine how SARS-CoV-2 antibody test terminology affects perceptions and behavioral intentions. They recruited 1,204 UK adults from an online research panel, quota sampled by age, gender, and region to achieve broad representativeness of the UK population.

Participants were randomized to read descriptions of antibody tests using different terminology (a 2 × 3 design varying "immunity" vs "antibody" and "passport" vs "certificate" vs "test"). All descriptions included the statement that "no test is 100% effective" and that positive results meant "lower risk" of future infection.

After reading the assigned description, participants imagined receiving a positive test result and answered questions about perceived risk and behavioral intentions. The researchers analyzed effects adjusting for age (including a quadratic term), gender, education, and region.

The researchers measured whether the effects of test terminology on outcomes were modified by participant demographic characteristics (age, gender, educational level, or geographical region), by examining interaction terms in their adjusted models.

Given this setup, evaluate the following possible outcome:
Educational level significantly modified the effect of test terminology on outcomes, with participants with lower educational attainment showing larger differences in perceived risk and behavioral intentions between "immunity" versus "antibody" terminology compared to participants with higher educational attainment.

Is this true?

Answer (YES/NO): NO